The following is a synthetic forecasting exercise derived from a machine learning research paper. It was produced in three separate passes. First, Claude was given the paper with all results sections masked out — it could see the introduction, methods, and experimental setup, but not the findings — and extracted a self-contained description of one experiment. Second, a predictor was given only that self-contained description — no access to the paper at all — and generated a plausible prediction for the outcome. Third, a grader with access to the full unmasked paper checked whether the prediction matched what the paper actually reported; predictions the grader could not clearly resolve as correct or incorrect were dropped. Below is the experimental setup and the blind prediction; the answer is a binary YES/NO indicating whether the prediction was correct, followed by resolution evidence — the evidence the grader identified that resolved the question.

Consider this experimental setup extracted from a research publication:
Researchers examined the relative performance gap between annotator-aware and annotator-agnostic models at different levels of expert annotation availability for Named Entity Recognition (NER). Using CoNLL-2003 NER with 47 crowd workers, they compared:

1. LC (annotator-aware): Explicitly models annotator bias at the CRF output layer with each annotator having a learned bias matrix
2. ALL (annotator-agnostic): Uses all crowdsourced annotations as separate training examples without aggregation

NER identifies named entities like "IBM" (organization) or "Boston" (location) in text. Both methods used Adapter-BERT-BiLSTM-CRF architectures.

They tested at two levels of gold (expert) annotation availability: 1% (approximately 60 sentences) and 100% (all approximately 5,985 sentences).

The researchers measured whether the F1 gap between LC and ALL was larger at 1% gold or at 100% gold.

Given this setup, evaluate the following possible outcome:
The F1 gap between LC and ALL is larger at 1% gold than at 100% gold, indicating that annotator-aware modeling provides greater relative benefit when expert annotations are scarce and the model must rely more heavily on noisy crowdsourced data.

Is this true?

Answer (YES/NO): NO